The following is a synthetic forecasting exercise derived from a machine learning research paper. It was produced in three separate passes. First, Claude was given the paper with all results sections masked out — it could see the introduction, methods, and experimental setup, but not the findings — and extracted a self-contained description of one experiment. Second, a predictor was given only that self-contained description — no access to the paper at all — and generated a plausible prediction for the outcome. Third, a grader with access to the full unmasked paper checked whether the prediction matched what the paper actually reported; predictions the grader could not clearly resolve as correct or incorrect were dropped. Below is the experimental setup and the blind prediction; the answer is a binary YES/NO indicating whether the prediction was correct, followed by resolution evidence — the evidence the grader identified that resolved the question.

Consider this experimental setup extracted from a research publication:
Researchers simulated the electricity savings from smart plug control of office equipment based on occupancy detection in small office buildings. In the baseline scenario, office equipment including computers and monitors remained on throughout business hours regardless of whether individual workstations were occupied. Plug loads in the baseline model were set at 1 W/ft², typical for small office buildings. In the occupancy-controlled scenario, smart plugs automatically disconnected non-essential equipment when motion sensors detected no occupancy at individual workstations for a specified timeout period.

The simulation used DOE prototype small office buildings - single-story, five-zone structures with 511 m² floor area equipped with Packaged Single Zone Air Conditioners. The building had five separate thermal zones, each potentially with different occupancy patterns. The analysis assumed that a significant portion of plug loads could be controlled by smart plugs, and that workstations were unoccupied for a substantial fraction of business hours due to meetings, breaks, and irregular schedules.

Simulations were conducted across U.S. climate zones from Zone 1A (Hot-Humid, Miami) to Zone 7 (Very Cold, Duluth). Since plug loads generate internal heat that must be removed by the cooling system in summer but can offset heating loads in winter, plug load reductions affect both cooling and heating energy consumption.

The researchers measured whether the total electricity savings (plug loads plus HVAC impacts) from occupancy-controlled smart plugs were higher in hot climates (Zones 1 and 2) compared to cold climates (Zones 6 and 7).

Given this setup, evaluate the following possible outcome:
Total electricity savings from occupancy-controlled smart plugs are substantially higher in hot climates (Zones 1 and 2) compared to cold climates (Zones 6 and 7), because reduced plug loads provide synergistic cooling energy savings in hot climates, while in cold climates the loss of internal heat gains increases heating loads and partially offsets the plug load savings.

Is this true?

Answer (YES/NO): NO